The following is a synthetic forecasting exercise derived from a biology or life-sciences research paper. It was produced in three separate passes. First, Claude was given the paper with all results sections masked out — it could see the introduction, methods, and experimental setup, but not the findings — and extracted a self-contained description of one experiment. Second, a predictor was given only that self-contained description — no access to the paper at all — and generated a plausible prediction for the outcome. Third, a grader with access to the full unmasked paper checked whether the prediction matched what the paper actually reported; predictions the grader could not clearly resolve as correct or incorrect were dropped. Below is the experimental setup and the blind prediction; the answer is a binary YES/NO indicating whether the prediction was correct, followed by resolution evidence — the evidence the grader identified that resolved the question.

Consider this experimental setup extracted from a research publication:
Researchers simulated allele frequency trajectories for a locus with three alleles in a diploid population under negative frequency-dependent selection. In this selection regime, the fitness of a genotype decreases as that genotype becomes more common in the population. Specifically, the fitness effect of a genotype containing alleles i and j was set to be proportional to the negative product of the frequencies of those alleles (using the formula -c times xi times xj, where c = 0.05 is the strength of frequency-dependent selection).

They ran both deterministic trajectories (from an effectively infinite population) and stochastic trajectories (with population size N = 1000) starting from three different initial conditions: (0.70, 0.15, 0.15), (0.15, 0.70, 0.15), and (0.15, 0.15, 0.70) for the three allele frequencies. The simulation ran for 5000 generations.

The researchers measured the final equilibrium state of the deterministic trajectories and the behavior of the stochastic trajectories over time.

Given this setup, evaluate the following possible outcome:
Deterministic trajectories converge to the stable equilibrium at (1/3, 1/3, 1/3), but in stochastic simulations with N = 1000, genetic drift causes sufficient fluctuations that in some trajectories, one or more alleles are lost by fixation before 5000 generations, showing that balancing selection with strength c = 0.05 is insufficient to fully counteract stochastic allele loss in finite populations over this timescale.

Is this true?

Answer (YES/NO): NO